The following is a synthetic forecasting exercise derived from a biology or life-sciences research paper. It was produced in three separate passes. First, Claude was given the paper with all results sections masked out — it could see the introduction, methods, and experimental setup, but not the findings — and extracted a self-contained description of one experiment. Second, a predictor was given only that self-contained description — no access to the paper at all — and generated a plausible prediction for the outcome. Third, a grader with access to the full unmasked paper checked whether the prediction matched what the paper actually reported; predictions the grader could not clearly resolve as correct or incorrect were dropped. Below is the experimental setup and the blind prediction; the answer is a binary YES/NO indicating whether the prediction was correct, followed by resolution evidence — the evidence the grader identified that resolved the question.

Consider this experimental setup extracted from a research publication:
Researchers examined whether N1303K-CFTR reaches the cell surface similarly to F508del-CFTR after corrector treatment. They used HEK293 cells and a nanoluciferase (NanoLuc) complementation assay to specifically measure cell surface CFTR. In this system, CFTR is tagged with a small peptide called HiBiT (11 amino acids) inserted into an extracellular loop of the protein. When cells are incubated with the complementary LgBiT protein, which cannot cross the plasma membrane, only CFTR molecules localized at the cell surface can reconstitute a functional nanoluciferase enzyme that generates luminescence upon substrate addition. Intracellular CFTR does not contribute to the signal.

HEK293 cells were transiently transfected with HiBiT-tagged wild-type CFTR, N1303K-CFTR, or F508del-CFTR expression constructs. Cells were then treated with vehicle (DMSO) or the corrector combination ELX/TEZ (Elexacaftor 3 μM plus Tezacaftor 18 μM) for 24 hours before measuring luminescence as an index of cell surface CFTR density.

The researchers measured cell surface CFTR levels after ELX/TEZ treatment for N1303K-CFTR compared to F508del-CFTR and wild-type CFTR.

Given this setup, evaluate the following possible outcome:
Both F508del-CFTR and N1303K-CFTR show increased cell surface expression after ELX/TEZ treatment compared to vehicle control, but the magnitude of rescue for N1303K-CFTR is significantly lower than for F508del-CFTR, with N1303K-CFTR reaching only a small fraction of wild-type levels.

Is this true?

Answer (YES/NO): NO